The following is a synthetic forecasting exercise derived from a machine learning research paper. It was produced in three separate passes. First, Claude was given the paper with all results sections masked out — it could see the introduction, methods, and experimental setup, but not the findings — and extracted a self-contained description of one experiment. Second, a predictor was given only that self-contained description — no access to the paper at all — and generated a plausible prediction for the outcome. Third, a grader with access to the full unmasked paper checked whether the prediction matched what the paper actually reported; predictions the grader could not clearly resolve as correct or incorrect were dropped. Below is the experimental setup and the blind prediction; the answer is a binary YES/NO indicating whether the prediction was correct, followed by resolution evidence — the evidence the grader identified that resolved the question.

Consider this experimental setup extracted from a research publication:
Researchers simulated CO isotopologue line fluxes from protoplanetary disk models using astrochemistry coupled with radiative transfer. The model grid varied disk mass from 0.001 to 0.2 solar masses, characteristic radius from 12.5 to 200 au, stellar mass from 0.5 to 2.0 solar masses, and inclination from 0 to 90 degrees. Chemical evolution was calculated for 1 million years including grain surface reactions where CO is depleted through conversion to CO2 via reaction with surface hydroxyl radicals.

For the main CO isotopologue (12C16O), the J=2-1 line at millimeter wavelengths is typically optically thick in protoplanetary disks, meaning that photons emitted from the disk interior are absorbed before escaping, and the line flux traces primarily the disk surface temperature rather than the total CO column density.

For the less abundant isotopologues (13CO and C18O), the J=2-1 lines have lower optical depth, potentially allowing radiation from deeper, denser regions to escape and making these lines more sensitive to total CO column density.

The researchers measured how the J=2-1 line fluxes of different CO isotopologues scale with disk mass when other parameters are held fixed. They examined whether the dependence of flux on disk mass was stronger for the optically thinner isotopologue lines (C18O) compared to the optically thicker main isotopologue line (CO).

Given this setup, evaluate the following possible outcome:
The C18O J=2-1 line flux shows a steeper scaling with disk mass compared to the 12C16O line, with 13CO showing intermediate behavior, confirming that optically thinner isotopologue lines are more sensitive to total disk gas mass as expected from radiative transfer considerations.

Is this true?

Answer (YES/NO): NO